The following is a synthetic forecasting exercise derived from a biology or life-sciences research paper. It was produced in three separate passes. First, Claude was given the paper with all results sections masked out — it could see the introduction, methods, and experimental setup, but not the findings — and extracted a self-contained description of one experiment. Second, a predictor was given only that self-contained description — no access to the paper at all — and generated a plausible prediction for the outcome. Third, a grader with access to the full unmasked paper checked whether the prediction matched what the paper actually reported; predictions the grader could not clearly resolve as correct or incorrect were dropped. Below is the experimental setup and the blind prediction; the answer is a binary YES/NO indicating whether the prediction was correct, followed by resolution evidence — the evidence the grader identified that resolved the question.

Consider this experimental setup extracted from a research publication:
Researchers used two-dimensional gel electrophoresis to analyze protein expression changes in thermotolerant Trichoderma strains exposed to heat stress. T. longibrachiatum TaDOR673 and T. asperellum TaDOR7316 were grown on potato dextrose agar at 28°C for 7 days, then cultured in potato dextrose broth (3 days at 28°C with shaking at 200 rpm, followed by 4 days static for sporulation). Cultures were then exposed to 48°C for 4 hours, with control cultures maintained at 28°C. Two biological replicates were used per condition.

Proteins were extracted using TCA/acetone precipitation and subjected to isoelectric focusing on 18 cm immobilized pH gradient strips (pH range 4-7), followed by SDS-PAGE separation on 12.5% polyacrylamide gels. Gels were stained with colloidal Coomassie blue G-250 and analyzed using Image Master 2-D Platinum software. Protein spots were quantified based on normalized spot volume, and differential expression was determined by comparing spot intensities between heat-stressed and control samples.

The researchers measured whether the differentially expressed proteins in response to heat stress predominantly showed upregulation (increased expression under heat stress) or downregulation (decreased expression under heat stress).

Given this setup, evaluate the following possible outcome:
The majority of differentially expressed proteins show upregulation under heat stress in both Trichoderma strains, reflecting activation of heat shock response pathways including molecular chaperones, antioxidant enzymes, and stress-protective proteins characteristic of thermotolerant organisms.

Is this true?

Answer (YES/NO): NO